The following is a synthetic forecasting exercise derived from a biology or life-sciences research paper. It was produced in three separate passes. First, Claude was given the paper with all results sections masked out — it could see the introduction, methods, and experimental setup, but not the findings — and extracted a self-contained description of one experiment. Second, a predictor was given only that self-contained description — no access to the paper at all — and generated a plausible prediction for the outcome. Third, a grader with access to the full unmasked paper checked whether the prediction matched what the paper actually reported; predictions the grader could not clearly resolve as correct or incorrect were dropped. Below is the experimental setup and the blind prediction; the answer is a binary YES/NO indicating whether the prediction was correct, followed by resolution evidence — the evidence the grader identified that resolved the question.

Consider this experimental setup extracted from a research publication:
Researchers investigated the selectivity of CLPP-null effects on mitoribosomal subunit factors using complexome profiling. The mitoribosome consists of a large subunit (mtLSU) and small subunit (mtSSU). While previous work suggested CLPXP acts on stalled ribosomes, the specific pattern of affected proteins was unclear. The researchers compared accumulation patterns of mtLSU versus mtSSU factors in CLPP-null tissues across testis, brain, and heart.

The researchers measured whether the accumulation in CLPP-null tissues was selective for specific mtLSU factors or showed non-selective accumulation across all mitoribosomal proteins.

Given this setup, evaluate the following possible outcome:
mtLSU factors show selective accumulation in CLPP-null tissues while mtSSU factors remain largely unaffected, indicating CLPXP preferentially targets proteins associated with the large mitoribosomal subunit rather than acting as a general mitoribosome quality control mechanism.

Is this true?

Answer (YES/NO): NO